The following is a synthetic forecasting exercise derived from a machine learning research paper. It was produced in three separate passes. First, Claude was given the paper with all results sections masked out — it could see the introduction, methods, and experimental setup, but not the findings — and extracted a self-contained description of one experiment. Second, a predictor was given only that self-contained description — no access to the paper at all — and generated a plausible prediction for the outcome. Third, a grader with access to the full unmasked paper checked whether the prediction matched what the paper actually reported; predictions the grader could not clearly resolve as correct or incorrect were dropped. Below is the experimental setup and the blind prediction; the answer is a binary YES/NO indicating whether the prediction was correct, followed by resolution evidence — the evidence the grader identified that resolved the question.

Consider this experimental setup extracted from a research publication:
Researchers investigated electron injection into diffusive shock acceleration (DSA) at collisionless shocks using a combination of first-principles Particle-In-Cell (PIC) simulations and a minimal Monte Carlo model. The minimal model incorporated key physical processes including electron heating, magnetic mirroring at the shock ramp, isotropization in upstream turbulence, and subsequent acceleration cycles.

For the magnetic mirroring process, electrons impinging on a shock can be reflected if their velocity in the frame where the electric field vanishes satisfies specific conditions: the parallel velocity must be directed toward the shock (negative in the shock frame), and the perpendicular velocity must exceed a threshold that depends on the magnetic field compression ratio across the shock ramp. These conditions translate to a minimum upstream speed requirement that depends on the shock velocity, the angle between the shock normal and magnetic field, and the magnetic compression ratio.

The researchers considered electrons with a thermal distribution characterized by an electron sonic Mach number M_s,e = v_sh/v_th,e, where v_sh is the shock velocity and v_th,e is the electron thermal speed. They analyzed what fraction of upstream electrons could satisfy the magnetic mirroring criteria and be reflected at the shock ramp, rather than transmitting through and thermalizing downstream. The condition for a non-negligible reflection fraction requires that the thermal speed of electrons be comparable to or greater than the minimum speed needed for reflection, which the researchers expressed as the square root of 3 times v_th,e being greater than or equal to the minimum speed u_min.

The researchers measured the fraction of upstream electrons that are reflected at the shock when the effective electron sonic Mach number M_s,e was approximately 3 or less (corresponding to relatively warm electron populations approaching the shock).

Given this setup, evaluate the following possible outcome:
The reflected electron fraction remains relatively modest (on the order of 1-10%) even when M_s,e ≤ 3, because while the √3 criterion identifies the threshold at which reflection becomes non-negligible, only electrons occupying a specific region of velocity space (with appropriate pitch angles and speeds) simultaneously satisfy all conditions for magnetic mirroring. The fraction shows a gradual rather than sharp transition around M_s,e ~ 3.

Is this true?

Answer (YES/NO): YES